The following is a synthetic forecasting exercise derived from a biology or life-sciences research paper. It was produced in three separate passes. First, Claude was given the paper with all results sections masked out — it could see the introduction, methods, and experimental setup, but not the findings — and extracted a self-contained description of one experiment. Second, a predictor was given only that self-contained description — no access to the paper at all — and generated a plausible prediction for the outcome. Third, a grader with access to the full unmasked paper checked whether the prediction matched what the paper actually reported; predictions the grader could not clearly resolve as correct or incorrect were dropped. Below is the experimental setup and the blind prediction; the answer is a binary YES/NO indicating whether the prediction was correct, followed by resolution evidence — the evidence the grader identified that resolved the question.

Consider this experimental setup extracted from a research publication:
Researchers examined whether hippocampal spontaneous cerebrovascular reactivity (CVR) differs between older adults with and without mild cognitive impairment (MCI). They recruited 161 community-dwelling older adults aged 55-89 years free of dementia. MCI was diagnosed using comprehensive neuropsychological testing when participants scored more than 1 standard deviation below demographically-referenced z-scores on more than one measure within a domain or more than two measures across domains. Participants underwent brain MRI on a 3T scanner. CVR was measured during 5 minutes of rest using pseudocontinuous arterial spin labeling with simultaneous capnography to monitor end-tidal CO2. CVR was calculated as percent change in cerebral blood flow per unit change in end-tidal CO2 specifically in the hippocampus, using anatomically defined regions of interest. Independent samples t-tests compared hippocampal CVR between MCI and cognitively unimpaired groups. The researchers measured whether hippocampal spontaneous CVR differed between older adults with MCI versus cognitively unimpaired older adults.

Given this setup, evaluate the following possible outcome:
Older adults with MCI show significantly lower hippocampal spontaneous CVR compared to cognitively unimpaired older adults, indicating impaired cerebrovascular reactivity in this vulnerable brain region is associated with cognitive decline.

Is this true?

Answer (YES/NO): NO